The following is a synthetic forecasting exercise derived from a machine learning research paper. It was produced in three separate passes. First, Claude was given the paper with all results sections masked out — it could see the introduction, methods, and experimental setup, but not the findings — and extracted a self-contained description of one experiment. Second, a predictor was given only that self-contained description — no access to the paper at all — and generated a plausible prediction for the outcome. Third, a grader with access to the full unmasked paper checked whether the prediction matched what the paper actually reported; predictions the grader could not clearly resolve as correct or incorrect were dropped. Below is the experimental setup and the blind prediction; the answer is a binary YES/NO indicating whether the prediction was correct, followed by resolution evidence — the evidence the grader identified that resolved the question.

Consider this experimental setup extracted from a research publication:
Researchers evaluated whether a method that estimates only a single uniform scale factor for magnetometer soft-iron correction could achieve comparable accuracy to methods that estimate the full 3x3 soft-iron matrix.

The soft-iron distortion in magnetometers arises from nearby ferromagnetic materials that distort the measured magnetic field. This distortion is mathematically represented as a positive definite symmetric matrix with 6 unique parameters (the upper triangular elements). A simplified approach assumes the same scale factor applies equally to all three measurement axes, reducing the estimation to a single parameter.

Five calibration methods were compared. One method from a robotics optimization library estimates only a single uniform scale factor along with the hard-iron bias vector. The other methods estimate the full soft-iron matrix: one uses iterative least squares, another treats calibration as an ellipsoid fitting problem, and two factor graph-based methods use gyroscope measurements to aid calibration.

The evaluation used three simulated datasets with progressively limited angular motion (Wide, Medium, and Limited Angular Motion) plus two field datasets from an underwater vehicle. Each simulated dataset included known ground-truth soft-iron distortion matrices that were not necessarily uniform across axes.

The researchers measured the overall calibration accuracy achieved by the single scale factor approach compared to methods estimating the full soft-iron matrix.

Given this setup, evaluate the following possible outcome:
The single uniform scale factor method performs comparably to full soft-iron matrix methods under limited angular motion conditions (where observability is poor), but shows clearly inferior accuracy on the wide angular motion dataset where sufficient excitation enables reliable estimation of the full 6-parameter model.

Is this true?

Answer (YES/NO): NO